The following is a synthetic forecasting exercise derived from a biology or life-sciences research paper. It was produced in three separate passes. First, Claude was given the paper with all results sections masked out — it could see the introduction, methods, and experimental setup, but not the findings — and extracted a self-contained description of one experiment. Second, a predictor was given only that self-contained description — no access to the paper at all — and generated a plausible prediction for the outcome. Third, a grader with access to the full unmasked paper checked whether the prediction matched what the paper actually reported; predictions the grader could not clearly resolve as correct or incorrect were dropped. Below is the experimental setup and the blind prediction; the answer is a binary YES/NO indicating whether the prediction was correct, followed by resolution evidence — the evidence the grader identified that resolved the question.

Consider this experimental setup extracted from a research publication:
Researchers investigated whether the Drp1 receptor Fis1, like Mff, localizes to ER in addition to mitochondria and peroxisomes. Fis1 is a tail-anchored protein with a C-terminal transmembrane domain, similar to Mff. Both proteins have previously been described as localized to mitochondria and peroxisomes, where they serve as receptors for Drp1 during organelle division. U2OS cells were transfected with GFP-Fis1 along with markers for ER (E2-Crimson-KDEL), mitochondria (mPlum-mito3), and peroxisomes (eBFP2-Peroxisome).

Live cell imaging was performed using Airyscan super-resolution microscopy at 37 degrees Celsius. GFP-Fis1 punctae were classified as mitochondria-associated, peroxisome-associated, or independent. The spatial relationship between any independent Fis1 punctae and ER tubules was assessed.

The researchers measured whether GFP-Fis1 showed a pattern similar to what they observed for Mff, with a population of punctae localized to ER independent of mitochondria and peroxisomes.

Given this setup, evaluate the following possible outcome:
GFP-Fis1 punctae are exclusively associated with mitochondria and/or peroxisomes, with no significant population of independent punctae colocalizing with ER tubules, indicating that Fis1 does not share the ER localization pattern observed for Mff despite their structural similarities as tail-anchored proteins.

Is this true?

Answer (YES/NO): NO